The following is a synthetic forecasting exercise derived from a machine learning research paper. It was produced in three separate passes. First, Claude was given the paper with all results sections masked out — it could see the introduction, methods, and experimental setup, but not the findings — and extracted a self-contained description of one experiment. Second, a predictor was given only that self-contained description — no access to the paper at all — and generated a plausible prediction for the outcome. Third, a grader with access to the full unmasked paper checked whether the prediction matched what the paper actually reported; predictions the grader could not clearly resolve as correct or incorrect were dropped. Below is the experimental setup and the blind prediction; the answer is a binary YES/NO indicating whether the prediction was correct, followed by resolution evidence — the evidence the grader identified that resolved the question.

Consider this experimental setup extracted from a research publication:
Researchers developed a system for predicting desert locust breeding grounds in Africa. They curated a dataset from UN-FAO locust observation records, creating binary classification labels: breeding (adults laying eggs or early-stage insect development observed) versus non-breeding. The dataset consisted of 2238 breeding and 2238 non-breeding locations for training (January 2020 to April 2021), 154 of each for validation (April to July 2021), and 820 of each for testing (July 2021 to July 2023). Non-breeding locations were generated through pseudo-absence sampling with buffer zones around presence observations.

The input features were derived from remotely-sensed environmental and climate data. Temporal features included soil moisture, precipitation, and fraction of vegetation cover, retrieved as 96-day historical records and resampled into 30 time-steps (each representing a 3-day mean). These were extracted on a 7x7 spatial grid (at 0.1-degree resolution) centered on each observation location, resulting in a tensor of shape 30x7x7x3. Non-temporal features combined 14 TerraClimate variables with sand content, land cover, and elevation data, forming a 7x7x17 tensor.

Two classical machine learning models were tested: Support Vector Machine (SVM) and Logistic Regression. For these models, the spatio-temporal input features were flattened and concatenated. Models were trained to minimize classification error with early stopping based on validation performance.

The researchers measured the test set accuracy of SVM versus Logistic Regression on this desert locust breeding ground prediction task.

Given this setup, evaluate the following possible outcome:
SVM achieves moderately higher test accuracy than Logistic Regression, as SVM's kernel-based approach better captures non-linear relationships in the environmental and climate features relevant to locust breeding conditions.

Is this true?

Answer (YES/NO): NO